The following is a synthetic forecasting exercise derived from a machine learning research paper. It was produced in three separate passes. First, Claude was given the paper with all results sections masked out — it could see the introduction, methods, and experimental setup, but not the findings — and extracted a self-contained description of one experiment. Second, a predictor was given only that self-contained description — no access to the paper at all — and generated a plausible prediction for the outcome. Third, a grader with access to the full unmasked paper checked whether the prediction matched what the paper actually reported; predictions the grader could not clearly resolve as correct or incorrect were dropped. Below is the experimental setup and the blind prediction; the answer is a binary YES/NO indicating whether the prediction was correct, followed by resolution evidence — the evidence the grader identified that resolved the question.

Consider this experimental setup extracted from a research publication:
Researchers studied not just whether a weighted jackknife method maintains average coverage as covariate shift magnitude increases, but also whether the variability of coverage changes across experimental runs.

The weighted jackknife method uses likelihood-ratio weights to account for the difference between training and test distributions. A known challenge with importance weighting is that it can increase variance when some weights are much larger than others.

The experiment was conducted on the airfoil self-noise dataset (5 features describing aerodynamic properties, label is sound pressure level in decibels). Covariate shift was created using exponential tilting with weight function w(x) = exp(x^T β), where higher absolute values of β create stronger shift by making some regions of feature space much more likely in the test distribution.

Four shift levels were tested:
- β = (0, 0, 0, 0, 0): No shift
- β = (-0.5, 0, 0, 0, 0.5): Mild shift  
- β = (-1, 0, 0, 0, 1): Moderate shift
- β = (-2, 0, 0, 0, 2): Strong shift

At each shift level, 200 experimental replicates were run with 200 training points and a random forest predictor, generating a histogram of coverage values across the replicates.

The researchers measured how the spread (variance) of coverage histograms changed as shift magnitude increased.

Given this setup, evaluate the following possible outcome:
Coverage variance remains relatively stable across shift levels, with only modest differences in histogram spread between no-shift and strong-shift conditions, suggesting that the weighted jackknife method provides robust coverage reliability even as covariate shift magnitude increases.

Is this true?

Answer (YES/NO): NO